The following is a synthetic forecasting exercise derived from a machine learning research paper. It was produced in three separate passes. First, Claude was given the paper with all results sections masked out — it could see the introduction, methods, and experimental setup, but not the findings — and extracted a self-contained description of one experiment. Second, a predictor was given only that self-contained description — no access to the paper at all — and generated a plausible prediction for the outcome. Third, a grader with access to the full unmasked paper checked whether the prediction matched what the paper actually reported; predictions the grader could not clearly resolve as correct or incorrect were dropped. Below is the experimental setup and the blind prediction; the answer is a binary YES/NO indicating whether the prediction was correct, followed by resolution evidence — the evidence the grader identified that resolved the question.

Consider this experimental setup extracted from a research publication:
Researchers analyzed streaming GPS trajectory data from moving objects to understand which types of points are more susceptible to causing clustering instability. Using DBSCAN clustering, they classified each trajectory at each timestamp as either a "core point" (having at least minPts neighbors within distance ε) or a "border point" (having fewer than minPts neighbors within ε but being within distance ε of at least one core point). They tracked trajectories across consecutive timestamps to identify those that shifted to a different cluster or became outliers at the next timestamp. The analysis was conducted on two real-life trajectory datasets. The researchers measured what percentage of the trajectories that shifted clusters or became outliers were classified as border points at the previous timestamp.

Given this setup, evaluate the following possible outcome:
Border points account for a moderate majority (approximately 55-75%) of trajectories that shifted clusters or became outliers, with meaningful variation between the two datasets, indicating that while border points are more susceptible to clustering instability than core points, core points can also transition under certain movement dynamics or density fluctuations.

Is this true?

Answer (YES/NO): YES